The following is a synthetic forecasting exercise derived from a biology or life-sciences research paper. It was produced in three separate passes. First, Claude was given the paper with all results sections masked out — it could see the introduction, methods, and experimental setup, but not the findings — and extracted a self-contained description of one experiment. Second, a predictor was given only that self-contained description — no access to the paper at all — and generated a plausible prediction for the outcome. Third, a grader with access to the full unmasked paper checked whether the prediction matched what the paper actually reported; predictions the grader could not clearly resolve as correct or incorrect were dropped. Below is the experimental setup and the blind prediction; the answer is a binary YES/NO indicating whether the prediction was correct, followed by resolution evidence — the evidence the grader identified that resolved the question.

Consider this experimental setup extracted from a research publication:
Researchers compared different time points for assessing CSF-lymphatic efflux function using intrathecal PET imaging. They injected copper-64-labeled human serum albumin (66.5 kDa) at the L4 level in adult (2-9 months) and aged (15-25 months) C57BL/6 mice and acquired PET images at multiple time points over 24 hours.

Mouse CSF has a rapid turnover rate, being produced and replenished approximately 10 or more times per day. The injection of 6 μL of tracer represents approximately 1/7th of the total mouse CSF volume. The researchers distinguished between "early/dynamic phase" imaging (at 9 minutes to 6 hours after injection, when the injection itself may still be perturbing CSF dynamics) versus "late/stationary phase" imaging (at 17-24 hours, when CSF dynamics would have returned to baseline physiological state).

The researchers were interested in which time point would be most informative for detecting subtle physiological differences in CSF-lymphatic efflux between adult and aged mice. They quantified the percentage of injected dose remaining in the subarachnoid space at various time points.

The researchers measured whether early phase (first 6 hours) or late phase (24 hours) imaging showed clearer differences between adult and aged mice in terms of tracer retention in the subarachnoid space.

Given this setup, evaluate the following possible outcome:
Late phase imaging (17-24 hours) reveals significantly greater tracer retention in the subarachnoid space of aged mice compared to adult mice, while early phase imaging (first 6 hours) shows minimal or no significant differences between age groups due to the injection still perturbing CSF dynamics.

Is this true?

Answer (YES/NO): NO